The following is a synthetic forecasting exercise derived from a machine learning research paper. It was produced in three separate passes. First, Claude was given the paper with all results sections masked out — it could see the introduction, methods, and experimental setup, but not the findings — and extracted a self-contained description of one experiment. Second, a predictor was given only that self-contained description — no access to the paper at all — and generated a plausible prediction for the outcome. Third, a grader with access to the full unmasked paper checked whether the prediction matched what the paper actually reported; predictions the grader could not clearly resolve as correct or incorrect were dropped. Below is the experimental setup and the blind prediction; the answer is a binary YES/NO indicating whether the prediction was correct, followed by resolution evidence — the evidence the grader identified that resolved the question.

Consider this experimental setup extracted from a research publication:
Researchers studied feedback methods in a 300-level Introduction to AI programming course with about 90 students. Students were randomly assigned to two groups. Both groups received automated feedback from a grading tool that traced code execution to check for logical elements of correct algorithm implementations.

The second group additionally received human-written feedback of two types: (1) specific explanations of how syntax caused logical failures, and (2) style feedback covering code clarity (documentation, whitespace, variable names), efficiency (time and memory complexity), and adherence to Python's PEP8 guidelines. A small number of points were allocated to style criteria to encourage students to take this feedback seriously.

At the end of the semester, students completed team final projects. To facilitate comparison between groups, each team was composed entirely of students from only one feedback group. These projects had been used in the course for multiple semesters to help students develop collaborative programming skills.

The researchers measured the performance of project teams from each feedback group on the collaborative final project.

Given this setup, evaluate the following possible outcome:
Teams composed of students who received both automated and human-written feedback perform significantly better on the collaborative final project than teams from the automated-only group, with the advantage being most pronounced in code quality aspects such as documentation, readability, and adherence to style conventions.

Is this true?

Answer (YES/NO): NO